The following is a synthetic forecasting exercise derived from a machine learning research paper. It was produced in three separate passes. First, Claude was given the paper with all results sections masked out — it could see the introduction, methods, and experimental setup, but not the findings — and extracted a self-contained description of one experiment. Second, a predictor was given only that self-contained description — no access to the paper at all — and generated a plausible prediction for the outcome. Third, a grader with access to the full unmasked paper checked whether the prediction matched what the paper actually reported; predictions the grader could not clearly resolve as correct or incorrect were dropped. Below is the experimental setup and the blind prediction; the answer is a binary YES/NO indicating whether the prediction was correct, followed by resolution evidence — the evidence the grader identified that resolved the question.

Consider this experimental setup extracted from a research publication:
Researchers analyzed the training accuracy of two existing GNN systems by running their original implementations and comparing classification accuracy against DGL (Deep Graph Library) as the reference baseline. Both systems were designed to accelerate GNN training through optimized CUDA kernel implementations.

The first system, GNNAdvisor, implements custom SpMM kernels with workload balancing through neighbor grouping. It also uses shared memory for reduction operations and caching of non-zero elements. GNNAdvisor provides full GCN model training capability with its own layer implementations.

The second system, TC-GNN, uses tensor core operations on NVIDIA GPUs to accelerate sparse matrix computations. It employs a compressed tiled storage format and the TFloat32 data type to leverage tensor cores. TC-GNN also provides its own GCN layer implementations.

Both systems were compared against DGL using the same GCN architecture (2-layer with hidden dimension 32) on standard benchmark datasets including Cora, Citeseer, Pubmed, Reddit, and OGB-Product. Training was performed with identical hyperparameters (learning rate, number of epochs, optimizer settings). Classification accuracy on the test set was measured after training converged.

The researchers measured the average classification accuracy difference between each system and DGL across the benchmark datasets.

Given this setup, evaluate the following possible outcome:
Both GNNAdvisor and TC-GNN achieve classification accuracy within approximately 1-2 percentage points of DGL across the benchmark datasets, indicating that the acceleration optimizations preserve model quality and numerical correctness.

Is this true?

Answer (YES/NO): NO